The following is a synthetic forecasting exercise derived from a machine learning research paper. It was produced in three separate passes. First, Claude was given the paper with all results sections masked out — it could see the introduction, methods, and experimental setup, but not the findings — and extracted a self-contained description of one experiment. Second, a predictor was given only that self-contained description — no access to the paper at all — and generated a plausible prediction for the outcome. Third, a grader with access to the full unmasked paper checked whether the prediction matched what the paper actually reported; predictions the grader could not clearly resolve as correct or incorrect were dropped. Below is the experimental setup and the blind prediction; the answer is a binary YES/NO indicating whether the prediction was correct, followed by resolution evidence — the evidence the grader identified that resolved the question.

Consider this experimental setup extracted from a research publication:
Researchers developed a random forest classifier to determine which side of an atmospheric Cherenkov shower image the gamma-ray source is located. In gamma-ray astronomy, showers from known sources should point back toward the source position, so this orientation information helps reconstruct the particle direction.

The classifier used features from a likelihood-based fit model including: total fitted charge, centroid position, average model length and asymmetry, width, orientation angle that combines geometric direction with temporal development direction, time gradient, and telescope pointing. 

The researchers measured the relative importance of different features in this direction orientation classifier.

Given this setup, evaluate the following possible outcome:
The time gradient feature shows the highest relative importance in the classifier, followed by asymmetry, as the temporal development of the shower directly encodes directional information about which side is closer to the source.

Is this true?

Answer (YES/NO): NO